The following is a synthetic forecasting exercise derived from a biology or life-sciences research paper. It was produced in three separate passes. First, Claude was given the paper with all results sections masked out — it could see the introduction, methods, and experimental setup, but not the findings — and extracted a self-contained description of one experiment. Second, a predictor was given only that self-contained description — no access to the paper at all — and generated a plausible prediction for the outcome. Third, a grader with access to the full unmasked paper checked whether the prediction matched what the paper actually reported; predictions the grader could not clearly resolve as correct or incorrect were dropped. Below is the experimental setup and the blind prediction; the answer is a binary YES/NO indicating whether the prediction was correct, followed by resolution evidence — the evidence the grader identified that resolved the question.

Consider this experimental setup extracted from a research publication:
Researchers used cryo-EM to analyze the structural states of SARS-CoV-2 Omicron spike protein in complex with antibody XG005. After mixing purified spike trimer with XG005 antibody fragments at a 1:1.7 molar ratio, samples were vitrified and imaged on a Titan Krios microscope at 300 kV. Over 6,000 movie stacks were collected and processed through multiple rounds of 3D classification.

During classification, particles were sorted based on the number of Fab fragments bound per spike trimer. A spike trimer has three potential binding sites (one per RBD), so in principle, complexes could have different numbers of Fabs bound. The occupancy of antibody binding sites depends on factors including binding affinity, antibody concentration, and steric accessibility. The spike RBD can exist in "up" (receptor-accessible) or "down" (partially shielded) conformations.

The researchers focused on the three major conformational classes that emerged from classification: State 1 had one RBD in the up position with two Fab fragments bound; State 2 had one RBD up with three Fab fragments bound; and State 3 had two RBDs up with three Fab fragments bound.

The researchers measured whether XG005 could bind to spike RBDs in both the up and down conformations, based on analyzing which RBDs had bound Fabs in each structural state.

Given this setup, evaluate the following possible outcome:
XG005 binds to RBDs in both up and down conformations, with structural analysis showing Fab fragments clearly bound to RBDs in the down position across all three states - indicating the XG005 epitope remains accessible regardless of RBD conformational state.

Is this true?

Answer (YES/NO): YES